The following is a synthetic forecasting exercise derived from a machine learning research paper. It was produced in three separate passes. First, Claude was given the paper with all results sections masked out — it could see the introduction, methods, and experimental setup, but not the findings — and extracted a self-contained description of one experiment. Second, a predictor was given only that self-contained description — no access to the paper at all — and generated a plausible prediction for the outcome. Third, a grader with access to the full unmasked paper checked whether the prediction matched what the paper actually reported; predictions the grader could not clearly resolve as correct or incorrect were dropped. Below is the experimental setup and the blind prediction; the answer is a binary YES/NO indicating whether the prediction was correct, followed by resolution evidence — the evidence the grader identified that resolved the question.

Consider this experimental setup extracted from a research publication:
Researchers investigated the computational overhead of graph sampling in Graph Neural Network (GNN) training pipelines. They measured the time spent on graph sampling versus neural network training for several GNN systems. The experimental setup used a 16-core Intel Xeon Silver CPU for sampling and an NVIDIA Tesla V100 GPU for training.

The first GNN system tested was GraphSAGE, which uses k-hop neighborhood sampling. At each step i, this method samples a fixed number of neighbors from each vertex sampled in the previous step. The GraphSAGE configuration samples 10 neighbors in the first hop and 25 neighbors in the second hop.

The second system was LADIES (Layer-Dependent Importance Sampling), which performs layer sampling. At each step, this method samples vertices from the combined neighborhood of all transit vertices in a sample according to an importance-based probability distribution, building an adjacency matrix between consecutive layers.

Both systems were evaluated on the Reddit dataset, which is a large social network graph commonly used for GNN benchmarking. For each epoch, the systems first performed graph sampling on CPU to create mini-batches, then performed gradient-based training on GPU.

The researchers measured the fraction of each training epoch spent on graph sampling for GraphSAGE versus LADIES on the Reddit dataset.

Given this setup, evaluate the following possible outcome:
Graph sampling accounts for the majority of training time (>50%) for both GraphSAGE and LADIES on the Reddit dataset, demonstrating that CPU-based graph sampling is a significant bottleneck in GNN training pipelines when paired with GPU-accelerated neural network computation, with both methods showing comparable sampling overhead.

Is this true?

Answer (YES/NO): NO